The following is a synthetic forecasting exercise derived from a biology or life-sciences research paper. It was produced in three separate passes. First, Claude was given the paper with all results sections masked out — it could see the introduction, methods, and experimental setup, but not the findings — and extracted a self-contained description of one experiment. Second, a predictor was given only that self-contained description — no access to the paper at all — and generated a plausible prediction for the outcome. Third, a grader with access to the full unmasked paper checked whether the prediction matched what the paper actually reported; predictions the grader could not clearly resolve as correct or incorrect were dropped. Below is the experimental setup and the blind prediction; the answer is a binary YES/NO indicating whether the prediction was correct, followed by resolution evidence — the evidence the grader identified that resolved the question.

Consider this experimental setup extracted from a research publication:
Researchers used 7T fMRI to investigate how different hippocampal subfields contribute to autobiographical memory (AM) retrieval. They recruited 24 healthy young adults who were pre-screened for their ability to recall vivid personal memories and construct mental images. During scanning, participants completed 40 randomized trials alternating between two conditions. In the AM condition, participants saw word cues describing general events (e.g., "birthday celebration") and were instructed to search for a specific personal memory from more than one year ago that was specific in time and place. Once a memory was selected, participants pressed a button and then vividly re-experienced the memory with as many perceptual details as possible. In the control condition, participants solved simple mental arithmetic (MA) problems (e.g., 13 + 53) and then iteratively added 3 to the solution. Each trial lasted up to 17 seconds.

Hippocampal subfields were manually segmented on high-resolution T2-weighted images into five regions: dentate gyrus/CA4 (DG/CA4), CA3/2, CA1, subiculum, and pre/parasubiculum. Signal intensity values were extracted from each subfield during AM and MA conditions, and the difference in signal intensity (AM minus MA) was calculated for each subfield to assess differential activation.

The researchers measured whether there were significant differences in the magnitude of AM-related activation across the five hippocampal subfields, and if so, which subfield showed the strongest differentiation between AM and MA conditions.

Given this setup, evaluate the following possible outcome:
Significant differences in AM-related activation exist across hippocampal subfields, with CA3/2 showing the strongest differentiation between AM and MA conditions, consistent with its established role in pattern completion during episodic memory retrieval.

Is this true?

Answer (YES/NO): NO